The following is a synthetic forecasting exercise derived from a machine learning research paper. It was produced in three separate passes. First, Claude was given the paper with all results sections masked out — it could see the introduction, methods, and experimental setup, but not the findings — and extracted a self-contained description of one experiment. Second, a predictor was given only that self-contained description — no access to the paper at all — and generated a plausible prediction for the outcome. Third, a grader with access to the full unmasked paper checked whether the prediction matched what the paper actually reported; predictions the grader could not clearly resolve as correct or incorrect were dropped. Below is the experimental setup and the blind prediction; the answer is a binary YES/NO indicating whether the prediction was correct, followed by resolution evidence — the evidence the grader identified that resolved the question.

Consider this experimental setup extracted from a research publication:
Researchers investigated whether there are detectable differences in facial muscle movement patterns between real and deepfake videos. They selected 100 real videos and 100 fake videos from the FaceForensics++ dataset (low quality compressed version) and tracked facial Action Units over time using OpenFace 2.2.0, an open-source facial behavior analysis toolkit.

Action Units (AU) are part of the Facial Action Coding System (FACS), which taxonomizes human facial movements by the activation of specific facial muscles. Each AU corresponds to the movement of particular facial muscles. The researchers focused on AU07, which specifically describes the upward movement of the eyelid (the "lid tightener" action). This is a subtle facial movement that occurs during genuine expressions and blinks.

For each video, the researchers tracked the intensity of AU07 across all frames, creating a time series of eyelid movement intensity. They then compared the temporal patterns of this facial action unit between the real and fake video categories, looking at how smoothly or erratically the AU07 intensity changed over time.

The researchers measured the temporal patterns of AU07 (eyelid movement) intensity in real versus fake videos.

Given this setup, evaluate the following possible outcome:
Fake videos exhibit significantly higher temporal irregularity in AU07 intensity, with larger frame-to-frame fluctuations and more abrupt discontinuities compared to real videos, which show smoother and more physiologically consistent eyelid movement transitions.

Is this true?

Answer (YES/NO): YES